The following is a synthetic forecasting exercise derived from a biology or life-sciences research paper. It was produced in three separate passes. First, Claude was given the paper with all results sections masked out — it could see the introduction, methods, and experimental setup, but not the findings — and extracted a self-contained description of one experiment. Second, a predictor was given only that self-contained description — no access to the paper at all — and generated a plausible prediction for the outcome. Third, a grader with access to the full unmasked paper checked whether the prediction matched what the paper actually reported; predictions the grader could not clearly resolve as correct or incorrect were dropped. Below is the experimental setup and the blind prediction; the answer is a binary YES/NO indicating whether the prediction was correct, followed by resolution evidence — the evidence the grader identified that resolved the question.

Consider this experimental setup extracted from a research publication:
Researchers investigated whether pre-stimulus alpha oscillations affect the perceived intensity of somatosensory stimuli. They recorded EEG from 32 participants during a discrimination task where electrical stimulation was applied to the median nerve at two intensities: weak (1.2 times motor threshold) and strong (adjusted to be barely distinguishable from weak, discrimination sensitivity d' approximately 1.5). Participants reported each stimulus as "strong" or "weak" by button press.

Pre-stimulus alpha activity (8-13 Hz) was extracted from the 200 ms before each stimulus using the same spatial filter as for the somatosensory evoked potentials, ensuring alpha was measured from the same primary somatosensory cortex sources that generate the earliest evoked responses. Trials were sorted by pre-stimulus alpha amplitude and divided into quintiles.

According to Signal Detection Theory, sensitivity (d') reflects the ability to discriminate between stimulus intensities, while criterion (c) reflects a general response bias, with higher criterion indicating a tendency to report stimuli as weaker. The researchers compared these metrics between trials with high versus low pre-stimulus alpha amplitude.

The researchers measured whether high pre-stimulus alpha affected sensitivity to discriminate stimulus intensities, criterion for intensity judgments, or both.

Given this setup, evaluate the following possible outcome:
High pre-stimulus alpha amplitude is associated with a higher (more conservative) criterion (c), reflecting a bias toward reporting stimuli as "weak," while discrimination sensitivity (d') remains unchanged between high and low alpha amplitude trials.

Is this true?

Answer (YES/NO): YES